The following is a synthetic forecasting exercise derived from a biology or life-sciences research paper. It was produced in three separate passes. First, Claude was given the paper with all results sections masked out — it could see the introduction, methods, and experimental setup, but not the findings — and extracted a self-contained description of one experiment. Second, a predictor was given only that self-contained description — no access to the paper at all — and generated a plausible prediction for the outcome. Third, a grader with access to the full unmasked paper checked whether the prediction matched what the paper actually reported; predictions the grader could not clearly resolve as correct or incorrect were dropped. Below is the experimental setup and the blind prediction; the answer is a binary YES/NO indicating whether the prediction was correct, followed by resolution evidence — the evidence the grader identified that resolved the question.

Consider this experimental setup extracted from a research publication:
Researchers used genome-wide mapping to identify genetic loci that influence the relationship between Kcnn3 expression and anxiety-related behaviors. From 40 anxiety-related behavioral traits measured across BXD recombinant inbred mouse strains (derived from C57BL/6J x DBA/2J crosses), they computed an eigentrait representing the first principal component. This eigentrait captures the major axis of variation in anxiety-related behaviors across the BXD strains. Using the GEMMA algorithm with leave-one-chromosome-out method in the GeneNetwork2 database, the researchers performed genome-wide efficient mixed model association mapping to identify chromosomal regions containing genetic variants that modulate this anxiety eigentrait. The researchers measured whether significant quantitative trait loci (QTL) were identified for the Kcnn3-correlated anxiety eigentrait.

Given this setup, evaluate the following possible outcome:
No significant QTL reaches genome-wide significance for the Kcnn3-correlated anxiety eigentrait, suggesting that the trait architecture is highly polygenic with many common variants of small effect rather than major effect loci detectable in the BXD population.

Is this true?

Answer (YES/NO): NO